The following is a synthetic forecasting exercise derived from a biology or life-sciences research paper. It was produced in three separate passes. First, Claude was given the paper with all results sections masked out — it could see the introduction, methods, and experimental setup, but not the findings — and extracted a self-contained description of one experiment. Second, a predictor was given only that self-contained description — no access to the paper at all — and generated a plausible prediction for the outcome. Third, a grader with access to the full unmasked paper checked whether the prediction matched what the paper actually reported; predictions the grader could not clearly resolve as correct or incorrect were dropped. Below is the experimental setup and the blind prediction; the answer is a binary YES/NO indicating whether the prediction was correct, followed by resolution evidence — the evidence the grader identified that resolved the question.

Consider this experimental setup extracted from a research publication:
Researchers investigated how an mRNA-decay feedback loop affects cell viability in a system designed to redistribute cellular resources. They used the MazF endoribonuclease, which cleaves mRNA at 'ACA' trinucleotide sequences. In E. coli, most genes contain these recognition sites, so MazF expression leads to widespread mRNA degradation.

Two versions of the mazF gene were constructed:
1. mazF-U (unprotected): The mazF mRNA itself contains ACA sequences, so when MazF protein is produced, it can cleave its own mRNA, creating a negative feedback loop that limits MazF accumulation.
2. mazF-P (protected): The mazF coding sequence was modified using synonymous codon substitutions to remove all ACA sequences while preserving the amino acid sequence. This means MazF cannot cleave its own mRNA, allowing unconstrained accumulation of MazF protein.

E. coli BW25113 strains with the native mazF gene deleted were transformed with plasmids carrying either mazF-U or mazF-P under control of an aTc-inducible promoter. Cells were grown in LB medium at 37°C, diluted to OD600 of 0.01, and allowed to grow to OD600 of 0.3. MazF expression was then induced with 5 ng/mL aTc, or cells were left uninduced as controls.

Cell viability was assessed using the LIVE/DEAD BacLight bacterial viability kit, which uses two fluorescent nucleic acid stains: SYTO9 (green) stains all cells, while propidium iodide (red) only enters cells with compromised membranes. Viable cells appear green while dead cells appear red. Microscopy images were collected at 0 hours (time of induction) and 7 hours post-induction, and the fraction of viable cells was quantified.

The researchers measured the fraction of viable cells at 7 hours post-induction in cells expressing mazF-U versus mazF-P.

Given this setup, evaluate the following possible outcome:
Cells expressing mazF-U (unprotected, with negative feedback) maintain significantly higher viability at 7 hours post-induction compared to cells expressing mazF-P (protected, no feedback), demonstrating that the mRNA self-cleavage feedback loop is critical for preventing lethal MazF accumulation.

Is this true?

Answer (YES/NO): YES